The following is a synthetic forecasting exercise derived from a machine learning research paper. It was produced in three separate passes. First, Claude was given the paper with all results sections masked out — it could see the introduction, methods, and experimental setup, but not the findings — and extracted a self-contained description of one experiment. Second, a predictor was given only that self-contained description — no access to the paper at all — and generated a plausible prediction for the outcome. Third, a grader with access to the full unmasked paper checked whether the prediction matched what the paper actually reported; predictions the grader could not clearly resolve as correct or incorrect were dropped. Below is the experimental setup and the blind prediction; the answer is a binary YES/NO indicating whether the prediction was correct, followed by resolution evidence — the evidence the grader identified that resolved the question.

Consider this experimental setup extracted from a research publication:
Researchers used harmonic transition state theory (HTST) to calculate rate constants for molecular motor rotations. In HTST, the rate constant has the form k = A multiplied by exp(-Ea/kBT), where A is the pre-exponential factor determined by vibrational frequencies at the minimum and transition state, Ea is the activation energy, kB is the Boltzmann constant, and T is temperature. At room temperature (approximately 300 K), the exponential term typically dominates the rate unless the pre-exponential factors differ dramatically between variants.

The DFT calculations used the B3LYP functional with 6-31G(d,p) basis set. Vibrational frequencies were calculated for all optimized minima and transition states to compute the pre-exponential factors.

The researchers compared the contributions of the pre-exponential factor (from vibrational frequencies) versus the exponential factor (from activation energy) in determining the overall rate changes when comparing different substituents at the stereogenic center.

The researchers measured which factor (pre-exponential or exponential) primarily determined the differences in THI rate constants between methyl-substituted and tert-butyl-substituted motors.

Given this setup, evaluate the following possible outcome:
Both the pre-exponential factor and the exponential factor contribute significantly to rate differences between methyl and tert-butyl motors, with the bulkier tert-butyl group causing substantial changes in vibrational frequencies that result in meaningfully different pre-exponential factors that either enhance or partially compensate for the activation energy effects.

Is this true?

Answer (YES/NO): NO